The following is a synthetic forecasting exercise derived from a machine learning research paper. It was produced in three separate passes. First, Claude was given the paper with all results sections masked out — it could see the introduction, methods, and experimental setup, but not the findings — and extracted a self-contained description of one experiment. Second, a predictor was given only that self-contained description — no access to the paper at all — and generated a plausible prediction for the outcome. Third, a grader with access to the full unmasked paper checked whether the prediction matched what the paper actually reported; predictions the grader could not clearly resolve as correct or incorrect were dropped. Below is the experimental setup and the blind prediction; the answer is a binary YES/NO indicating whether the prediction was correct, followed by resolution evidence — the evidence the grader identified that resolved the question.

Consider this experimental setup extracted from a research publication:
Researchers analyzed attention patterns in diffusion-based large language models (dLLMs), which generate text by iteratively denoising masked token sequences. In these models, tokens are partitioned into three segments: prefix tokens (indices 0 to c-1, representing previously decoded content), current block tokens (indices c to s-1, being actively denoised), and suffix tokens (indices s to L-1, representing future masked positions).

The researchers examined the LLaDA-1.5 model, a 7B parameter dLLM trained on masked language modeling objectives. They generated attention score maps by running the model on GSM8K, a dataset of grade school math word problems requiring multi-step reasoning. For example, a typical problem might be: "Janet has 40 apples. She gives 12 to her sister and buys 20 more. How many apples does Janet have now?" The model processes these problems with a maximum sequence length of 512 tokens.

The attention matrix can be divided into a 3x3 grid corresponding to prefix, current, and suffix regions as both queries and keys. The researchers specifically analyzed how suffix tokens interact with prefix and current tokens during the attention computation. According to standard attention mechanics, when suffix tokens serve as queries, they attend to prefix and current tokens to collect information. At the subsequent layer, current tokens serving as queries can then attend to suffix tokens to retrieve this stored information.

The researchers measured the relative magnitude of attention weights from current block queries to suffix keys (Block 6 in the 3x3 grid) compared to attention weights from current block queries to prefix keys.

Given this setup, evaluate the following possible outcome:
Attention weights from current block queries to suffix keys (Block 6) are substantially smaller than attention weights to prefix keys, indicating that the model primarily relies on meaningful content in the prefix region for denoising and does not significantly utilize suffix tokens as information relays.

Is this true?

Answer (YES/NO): NO